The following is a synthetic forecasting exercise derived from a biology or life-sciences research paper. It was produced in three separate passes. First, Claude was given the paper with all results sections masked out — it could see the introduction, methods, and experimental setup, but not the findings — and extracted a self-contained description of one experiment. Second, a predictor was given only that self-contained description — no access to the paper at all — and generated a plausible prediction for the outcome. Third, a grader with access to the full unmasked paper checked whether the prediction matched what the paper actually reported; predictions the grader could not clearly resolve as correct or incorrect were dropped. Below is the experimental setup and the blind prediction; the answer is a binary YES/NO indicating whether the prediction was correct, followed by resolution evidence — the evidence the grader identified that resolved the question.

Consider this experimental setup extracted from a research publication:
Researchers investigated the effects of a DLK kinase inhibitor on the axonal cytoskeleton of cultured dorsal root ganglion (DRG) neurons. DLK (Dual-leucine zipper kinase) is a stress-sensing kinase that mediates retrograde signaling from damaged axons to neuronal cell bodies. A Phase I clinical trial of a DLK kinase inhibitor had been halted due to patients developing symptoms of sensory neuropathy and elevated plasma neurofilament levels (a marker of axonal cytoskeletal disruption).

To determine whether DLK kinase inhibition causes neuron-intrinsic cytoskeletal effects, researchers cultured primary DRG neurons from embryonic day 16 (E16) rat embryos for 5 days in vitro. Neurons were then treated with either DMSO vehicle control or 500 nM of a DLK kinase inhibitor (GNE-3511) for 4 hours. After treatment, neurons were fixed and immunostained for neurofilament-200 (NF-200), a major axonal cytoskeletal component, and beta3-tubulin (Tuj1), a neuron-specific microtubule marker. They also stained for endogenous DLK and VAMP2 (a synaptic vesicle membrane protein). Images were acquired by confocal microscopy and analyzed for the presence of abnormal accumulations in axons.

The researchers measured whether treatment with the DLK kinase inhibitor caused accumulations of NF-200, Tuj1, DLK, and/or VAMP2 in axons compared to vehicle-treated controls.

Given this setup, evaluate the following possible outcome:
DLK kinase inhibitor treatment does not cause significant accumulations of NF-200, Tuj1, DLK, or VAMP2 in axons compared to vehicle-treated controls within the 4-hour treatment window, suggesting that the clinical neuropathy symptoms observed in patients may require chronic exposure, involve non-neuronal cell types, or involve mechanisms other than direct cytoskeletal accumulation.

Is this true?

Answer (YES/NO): NO